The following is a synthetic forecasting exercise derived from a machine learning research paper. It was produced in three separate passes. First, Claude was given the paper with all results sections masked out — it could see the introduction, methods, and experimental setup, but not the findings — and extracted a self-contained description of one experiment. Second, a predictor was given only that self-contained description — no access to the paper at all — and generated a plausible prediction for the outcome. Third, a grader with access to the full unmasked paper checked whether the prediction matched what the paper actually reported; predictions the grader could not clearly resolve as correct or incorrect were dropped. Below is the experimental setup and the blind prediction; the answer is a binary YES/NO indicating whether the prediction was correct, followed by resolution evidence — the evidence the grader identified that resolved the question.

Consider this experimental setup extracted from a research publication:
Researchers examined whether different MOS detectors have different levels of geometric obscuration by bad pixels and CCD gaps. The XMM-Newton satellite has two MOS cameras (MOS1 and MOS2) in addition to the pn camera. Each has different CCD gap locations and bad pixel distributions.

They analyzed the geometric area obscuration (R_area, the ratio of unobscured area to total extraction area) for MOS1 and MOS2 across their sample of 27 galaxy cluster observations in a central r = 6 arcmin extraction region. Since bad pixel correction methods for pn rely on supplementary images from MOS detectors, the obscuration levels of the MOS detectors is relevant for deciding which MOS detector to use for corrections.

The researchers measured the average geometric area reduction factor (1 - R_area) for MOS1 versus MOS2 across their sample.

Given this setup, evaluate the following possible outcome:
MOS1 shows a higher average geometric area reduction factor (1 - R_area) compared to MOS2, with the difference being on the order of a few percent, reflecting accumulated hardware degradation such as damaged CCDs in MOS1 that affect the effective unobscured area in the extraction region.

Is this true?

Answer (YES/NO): NO